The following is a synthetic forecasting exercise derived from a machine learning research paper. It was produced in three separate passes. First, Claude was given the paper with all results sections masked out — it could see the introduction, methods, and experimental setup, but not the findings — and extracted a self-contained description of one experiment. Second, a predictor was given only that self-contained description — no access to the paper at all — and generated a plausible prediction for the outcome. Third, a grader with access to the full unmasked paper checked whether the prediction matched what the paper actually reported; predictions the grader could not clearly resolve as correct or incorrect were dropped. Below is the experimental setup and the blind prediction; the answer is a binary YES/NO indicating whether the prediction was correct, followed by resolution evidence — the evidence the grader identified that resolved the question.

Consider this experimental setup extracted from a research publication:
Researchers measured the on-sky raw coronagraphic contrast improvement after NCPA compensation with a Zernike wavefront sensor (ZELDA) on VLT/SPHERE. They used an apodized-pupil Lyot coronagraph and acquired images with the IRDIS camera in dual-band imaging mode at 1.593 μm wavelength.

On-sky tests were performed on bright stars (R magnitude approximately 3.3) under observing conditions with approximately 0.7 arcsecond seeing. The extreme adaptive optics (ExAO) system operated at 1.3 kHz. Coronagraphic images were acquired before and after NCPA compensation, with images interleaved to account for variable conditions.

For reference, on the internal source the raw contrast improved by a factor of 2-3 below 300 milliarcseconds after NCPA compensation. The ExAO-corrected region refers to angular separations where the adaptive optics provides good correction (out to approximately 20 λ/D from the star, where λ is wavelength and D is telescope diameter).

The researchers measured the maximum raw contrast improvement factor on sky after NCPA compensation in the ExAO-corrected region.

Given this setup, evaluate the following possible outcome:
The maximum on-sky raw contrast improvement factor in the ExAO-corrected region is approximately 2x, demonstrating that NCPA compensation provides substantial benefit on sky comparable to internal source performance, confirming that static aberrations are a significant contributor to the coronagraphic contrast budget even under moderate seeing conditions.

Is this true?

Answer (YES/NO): NO